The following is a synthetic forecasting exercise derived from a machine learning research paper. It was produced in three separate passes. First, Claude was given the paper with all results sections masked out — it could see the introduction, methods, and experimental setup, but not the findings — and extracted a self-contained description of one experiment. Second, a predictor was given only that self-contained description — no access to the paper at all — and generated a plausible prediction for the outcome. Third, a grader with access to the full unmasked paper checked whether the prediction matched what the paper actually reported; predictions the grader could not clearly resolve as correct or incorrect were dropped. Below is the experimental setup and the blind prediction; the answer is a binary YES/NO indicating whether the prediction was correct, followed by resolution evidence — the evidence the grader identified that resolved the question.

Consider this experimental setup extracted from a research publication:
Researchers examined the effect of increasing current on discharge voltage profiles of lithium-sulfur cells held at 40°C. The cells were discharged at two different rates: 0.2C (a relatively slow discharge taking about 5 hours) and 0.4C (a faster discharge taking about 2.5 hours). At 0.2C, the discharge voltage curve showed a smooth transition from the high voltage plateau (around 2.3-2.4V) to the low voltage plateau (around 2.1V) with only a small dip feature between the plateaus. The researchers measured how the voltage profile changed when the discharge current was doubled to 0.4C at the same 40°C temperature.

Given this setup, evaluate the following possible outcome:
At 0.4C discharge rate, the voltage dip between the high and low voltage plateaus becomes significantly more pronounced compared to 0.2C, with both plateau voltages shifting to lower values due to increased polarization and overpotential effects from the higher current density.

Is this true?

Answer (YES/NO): NO